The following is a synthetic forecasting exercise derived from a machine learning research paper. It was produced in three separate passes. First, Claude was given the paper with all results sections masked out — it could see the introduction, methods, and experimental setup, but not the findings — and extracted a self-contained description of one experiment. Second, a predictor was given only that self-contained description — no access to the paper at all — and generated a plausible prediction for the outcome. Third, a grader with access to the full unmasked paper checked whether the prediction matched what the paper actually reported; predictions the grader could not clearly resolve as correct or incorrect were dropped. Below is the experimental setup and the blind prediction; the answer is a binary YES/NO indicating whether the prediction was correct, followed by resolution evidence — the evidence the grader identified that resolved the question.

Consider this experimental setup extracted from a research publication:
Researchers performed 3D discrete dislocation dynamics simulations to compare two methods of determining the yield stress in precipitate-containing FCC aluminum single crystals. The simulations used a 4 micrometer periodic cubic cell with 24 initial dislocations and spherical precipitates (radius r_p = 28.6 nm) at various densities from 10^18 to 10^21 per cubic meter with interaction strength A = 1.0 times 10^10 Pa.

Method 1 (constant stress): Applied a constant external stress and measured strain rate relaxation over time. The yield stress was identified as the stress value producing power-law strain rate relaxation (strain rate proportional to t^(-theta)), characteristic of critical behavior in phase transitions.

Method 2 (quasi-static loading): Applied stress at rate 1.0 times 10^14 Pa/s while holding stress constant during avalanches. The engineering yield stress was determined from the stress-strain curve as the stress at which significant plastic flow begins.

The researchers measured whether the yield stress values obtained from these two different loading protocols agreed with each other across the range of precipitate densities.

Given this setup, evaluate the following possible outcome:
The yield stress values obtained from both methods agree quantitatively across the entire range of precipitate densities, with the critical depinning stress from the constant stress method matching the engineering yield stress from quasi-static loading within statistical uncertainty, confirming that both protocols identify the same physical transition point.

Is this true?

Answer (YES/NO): NO